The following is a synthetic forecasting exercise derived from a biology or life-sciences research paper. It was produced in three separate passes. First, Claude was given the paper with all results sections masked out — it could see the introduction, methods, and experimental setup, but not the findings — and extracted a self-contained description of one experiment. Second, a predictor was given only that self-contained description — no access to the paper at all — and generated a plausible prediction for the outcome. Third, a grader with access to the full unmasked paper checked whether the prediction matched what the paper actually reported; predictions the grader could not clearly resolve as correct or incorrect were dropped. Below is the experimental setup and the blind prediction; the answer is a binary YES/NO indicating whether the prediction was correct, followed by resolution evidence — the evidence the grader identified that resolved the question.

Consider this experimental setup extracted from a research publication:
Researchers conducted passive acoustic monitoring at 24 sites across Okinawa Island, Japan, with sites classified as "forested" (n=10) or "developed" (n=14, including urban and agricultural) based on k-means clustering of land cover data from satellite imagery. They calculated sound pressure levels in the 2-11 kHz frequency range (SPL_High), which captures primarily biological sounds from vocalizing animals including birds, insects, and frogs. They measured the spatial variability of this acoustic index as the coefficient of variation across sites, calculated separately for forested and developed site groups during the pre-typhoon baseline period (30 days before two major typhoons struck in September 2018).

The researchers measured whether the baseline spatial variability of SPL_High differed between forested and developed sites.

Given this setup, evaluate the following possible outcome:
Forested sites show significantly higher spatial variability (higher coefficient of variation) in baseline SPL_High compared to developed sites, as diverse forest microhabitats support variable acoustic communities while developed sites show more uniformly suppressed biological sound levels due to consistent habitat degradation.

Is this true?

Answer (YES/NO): NO